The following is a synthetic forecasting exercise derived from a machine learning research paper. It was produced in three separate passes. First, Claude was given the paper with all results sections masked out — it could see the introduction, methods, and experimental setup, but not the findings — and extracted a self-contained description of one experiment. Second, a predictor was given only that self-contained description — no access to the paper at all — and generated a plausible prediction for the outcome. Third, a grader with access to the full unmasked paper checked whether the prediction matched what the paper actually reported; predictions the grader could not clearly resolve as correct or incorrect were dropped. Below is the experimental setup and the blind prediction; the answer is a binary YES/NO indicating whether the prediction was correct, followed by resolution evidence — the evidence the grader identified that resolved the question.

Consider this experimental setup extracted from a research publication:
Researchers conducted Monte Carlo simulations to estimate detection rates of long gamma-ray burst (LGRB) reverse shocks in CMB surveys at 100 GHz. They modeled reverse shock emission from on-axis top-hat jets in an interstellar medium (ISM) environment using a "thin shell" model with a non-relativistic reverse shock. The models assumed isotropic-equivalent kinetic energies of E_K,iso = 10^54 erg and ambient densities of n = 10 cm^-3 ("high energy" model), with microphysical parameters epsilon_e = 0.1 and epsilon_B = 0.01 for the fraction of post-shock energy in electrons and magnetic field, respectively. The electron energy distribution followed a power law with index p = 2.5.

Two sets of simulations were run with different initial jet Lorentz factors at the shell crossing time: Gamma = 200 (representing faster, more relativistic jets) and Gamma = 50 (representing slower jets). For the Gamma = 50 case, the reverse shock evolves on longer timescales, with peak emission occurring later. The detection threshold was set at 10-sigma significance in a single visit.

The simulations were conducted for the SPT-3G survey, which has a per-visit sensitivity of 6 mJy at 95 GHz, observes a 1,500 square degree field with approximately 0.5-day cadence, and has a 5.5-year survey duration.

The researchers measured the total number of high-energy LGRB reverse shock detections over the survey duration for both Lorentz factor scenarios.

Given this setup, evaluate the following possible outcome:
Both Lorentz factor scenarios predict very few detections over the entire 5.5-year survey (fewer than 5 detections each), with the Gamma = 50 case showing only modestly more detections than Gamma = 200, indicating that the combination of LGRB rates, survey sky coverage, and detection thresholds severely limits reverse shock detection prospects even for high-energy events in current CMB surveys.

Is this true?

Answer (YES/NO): NO